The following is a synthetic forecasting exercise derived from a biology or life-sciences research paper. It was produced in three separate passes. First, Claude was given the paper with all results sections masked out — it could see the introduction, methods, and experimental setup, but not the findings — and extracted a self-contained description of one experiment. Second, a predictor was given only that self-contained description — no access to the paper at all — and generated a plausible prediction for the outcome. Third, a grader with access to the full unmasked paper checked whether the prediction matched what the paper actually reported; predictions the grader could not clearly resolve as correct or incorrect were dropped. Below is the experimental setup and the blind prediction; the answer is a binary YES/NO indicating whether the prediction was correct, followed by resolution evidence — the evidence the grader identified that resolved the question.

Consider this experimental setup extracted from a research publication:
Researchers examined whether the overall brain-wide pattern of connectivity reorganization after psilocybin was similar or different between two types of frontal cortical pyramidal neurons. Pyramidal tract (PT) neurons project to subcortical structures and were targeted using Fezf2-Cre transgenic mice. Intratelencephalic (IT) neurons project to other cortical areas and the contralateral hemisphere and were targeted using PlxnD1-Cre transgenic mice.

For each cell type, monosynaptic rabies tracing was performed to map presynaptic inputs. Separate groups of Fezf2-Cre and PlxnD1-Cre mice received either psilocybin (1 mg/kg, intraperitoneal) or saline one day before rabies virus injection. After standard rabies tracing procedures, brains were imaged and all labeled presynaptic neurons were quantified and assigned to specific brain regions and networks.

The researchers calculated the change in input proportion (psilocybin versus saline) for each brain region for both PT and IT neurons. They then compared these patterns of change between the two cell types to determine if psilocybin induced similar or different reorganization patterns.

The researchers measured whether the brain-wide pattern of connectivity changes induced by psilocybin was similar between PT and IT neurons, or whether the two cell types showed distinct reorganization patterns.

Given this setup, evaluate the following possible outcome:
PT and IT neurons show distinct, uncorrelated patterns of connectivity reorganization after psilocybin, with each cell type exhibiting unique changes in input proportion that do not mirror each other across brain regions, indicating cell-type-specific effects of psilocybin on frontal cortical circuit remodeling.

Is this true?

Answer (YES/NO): NO